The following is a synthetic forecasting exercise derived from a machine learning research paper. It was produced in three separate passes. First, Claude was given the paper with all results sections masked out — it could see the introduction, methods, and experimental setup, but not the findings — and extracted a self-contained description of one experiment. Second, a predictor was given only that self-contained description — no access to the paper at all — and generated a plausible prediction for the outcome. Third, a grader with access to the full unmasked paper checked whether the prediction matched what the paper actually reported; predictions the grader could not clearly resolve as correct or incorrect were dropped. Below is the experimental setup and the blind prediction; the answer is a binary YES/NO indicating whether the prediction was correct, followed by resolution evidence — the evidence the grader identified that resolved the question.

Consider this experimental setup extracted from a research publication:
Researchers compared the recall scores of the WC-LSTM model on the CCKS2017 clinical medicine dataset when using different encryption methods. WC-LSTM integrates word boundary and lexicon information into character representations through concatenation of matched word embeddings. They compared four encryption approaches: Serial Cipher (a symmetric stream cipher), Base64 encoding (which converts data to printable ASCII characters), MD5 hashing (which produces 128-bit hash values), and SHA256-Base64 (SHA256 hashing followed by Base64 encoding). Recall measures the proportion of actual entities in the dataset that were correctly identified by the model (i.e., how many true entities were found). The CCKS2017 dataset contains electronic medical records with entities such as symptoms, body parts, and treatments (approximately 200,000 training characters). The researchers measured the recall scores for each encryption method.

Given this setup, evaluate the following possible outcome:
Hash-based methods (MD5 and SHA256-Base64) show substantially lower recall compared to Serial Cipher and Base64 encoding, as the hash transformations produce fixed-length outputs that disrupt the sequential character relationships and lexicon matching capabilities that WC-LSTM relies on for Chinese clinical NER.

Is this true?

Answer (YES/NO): NO